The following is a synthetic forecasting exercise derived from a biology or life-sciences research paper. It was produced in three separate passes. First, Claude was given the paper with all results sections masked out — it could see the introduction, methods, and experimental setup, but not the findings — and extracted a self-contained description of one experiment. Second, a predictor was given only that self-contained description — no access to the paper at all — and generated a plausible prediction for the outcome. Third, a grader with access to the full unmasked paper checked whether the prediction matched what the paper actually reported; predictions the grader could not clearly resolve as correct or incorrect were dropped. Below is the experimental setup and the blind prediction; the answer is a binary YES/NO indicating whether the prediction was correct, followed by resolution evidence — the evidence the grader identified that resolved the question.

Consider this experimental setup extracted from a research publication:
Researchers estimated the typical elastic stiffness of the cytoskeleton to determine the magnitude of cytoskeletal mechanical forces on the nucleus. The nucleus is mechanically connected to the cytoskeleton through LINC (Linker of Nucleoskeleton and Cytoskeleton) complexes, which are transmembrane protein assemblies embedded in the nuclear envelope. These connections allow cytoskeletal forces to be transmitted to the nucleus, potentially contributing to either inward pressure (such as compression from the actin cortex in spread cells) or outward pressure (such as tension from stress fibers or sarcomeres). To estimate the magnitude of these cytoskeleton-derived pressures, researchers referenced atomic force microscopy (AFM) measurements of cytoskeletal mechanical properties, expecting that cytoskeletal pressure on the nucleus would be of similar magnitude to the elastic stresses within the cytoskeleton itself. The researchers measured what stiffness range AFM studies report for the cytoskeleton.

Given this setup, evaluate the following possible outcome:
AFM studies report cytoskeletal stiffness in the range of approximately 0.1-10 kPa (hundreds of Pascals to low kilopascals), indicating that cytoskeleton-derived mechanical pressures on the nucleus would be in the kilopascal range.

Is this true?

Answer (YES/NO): NO